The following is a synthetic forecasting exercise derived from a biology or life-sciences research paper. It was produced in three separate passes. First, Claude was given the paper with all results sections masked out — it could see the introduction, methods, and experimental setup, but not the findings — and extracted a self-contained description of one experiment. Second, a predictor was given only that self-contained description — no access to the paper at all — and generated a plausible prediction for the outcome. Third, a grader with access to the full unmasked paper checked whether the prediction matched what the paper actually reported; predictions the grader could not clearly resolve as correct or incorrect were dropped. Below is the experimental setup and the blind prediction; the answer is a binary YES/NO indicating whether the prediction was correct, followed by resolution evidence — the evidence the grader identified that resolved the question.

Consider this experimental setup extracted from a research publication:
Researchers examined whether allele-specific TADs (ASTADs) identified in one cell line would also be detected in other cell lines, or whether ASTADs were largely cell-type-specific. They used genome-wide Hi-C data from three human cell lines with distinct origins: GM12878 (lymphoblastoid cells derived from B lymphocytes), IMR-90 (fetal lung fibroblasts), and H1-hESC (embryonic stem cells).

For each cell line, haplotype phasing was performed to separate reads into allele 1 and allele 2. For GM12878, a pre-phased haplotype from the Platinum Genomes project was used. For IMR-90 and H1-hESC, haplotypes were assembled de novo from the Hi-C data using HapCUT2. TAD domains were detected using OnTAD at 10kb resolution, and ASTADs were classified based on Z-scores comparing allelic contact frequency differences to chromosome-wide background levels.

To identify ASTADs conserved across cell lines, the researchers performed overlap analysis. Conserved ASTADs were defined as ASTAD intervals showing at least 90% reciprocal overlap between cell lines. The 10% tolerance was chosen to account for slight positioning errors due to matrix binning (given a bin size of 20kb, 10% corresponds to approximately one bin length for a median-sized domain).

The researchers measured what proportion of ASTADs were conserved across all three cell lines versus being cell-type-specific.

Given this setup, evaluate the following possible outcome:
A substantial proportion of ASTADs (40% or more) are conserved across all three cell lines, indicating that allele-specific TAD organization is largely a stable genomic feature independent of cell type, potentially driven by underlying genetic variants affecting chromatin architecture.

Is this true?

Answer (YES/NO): NO